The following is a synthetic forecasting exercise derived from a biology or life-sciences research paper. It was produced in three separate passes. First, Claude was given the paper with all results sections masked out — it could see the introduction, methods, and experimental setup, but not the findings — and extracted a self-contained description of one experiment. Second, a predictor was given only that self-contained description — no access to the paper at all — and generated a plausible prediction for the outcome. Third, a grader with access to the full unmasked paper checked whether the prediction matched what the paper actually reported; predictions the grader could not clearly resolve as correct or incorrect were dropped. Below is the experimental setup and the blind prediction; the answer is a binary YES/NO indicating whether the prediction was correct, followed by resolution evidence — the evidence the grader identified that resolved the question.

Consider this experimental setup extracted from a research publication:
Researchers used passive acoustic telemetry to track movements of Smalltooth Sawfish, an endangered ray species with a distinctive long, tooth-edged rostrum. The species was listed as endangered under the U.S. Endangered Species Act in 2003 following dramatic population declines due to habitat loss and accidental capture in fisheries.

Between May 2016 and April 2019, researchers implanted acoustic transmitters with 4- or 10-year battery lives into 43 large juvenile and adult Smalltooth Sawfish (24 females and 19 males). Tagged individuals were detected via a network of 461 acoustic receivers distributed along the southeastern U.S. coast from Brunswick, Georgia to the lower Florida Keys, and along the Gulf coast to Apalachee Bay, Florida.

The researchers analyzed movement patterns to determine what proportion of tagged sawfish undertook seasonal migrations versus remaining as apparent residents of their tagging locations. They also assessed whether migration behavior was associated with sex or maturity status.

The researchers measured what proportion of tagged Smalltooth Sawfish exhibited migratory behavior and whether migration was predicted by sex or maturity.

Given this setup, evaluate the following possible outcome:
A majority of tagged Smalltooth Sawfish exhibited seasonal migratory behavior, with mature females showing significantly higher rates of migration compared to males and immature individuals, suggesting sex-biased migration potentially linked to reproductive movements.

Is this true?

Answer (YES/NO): NO